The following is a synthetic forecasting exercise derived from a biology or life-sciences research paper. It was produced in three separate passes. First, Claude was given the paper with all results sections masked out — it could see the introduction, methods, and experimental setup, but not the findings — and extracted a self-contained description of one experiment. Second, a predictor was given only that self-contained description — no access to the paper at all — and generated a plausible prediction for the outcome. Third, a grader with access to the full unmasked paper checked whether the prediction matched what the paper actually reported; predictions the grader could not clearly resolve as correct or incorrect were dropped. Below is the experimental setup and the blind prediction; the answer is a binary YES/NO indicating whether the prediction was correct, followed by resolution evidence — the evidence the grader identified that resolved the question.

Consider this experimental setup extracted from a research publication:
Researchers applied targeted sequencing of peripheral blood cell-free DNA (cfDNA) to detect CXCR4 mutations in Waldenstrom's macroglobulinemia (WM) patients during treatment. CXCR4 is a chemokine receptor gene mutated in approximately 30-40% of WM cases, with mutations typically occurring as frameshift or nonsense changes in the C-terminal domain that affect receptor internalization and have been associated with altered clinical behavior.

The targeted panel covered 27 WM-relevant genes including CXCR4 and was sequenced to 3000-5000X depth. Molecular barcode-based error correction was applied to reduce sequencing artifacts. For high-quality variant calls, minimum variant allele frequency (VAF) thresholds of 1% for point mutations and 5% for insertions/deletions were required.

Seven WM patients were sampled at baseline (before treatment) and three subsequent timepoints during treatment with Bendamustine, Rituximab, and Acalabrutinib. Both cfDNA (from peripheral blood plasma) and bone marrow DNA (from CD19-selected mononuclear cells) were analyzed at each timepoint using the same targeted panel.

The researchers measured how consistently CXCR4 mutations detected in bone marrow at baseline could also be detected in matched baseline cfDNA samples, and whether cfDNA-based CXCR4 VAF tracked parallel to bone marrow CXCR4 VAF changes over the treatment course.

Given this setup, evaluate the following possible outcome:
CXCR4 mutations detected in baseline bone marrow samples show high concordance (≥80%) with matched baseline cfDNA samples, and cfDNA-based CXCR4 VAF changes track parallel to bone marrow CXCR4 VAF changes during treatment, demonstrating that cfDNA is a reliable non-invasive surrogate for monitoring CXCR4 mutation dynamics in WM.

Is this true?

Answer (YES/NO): NO